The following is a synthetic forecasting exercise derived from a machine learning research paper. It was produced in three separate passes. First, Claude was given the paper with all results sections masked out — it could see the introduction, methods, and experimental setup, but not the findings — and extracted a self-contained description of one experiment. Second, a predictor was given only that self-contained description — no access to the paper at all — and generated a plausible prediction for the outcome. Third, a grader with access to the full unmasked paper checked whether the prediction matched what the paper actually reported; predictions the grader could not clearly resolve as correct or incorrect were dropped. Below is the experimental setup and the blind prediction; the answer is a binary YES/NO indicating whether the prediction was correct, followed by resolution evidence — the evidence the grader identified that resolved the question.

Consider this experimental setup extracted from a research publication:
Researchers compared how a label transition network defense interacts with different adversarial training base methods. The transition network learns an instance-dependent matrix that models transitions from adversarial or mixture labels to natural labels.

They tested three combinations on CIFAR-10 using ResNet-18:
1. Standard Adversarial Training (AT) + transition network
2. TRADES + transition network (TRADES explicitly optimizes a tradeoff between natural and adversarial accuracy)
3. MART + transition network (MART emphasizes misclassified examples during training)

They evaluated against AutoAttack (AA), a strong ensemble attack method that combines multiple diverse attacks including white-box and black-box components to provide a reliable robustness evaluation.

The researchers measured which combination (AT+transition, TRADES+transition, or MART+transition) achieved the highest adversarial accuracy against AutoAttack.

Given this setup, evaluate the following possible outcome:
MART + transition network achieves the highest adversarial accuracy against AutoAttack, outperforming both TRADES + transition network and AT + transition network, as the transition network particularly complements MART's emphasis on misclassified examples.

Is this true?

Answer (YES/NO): YES